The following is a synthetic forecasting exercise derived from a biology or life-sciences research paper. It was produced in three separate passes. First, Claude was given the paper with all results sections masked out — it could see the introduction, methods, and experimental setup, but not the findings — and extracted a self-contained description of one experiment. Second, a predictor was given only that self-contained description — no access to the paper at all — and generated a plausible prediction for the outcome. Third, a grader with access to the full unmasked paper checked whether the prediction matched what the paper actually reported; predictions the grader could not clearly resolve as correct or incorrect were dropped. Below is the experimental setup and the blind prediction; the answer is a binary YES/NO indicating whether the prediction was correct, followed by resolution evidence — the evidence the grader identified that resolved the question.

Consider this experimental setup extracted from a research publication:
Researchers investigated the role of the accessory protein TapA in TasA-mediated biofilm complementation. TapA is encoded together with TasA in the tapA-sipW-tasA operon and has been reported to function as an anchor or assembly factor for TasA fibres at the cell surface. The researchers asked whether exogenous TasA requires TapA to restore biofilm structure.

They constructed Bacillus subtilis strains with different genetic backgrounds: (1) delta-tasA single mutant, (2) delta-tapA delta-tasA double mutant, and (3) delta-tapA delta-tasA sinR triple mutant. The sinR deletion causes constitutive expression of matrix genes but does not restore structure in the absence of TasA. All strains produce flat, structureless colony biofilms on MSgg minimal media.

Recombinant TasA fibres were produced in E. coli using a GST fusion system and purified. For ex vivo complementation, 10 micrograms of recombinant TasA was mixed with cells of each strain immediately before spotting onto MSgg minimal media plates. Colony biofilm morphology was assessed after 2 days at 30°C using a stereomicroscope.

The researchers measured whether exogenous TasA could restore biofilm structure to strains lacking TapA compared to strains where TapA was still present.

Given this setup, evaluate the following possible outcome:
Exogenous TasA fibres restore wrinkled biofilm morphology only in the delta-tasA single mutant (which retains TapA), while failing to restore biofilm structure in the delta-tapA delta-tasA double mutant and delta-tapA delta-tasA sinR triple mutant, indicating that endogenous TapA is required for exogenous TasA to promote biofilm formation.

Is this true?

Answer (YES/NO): NO